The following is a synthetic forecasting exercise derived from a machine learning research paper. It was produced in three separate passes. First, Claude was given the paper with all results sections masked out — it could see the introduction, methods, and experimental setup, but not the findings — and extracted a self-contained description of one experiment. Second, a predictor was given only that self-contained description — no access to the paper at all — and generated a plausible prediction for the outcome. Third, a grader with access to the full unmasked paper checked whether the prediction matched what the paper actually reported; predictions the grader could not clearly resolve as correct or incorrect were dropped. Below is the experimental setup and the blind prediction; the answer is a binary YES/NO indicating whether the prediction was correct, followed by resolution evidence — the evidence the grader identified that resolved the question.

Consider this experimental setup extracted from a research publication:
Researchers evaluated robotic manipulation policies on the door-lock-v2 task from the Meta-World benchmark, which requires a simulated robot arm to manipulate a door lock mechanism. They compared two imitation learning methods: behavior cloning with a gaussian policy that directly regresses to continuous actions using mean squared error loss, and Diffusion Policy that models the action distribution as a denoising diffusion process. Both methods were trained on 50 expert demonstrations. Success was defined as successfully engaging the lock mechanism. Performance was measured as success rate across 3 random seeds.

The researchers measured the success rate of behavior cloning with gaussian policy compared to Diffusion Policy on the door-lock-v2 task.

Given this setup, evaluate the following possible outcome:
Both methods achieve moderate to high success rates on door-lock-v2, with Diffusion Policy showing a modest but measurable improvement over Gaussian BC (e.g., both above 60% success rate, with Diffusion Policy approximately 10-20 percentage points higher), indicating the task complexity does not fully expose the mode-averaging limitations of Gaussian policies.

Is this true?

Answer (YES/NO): YES